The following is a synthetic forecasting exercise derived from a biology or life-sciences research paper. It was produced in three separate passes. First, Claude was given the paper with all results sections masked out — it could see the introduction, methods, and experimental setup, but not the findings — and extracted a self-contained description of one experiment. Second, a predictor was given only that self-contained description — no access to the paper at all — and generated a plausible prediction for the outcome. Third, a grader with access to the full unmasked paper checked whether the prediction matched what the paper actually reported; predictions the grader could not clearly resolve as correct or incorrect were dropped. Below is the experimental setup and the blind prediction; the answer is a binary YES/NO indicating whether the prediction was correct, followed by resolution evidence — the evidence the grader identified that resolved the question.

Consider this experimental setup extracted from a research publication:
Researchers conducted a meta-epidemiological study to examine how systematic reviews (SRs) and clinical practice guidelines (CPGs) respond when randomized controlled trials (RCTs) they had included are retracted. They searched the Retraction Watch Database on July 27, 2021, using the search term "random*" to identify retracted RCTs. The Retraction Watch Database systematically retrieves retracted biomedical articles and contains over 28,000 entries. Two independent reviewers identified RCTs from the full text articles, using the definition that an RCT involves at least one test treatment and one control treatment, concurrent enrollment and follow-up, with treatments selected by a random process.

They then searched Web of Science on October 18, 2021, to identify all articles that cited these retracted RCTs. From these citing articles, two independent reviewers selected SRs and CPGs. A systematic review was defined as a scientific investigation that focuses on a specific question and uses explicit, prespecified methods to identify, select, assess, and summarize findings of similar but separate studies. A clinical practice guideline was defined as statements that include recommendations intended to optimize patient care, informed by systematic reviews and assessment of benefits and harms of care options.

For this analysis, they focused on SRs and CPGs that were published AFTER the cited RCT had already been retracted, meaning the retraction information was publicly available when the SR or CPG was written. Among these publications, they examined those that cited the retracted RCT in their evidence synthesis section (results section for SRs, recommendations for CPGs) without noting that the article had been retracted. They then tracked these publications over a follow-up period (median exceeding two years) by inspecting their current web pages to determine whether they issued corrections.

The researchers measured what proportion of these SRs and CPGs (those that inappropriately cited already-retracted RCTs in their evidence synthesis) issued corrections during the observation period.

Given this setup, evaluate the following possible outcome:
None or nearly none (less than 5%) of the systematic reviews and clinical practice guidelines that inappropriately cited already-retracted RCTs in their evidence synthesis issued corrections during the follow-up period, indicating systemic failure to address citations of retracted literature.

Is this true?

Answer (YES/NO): YES